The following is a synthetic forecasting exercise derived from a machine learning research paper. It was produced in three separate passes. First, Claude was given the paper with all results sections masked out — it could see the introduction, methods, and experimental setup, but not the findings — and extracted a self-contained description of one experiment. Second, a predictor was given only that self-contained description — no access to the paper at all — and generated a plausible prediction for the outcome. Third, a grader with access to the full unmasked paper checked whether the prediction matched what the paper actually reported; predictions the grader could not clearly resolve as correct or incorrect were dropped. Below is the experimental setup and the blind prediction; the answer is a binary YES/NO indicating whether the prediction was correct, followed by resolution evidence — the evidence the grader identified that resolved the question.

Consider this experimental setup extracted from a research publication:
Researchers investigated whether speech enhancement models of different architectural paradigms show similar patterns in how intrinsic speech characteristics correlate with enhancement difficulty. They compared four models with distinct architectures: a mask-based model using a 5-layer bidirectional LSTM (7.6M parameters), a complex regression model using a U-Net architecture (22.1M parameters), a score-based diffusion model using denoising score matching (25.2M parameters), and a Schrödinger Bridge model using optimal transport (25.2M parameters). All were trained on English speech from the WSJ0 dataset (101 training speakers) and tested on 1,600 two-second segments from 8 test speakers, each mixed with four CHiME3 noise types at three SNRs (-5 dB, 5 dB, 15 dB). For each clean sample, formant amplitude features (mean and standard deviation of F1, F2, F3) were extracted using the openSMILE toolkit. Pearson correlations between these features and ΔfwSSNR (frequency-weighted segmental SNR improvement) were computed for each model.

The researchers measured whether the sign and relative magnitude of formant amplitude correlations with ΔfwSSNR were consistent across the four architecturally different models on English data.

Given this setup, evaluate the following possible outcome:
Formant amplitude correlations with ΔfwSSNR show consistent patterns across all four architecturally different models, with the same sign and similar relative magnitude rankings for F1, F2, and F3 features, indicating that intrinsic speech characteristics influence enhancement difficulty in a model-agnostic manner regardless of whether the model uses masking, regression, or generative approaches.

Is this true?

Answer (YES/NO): YES